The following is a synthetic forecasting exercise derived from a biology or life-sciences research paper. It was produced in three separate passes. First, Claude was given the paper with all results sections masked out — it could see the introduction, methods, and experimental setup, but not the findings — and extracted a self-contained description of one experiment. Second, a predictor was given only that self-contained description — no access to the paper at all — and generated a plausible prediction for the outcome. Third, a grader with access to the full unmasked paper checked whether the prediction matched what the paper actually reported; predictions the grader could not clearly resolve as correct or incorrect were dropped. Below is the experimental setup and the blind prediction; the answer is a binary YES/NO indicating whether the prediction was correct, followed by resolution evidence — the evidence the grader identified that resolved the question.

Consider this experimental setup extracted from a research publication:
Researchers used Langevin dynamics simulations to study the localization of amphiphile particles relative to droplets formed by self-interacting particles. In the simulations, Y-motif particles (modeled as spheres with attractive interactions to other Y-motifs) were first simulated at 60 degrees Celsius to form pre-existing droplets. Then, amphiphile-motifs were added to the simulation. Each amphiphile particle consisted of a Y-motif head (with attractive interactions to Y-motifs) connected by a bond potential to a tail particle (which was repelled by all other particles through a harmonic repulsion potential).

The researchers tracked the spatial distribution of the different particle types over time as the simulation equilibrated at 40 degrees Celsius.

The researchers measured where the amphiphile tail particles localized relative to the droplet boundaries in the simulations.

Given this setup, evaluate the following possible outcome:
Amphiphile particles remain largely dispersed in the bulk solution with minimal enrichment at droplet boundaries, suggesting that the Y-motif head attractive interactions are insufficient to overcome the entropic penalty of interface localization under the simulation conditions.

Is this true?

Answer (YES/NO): NO